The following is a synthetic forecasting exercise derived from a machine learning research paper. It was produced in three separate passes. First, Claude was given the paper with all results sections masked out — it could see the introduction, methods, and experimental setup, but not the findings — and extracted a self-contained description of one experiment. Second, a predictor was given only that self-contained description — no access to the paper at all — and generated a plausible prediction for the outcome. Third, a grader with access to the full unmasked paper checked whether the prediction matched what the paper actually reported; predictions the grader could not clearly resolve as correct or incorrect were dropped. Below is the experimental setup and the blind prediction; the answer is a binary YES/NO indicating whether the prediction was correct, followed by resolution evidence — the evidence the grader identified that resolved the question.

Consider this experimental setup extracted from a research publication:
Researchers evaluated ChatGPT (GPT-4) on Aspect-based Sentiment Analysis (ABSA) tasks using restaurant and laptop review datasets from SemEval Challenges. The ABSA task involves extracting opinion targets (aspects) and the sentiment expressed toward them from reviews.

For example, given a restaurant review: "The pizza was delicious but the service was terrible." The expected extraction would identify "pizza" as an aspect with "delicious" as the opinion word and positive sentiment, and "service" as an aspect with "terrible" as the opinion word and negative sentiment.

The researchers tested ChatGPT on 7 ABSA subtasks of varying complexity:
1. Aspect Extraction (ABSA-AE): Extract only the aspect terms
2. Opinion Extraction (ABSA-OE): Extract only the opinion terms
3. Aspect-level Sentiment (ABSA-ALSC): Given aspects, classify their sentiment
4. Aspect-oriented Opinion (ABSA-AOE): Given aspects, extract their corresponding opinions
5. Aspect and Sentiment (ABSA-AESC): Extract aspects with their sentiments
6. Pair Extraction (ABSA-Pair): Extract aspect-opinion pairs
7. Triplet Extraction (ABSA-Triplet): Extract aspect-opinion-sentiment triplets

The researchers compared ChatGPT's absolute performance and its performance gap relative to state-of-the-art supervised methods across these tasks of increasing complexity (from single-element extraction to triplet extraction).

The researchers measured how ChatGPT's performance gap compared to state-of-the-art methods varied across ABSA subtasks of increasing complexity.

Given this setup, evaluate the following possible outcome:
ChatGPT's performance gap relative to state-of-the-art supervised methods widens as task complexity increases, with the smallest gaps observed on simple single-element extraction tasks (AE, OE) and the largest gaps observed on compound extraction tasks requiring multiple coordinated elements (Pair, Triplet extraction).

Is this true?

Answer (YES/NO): NO